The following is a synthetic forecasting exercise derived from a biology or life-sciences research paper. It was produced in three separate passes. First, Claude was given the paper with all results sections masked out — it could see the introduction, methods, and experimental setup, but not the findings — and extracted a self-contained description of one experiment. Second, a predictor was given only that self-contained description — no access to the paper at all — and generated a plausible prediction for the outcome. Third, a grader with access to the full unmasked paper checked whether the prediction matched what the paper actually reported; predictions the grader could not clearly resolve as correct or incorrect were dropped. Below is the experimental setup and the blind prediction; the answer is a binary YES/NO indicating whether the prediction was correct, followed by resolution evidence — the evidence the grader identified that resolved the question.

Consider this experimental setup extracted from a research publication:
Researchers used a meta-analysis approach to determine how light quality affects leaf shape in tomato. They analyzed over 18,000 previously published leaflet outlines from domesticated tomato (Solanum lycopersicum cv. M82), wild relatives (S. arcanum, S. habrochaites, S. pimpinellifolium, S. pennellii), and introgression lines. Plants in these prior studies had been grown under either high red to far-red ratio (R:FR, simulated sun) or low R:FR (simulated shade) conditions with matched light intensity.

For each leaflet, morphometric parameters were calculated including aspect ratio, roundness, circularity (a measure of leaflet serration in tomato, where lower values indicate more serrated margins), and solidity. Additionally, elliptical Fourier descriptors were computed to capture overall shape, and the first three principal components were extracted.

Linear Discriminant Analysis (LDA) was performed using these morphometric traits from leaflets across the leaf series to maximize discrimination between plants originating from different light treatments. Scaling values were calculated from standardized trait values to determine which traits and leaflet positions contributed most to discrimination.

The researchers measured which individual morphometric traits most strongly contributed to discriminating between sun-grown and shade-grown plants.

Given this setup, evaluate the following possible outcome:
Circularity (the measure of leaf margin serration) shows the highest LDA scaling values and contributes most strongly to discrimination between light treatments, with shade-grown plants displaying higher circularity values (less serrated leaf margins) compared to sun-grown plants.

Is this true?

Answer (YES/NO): NO